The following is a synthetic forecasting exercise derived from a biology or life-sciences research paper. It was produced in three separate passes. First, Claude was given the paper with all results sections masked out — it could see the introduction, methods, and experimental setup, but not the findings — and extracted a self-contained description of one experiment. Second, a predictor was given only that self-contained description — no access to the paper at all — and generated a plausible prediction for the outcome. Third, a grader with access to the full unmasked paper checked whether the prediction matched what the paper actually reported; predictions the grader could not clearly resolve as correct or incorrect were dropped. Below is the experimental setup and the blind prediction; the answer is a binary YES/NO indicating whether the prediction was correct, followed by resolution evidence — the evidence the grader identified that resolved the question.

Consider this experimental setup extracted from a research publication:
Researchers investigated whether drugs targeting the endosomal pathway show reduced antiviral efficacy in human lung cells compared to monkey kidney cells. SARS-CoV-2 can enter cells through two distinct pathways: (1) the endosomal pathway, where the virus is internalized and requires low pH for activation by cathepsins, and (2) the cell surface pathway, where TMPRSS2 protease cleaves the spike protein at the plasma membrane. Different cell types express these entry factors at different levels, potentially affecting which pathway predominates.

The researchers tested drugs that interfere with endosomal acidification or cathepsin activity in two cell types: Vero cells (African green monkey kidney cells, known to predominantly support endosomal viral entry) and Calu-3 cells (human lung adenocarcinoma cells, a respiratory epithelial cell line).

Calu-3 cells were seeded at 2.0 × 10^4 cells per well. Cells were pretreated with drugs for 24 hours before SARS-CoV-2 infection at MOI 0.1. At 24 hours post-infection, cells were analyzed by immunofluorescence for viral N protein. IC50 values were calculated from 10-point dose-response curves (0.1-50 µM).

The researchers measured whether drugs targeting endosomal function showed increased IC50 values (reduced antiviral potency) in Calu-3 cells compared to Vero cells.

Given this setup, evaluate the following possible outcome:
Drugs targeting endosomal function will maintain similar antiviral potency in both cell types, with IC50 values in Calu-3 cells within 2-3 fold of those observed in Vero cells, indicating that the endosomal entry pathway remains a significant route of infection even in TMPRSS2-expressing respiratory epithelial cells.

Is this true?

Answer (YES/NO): NO